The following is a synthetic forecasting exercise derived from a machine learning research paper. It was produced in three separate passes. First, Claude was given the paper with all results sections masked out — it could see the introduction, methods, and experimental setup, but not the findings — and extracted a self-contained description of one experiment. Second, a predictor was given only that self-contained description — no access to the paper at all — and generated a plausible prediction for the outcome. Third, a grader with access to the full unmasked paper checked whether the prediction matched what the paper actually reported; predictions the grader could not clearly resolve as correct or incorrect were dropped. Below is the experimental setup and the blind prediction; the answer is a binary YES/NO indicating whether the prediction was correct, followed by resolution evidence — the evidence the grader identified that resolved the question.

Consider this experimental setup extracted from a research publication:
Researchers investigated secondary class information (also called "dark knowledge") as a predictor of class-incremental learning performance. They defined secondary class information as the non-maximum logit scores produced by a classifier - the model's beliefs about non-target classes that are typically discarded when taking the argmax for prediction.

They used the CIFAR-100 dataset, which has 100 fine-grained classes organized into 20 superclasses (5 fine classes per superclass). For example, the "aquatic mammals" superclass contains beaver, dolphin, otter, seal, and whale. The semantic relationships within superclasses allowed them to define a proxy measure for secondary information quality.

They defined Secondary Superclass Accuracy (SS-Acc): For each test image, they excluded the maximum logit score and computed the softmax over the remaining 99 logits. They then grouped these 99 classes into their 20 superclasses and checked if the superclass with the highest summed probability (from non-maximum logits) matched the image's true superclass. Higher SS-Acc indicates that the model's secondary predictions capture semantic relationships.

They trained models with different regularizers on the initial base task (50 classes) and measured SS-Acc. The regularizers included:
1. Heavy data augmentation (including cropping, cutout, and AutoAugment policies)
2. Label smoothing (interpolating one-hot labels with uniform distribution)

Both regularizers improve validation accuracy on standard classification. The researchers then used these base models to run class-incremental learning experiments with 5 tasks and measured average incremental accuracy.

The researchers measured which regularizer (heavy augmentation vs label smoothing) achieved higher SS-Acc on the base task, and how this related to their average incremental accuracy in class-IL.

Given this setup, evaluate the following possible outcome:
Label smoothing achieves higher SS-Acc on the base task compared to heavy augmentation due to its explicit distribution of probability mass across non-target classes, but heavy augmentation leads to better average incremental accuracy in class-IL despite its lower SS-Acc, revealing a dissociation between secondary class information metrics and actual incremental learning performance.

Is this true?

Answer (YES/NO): NO